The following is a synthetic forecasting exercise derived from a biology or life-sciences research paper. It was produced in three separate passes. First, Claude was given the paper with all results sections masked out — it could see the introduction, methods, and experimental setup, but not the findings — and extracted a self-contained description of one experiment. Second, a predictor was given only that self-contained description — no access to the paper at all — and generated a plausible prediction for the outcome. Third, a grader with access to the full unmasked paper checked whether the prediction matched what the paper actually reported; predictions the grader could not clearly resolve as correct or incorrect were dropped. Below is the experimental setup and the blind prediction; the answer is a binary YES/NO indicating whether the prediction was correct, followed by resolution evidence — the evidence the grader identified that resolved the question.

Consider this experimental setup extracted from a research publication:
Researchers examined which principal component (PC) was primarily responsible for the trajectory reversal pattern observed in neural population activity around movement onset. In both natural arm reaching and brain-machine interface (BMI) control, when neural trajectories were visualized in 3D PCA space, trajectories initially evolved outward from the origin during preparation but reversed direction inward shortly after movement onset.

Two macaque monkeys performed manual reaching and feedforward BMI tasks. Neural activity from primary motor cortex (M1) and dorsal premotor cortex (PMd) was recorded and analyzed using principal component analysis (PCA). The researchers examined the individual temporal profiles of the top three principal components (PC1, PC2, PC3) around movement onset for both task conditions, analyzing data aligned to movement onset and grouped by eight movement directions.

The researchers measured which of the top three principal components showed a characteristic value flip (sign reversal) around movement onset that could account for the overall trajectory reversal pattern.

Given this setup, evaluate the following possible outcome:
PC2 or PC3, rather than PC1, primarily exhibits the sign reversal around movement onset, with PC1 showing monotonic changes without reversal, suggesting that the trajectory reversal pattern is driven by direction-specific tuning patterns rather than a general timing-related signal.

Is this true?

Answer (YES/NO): NO